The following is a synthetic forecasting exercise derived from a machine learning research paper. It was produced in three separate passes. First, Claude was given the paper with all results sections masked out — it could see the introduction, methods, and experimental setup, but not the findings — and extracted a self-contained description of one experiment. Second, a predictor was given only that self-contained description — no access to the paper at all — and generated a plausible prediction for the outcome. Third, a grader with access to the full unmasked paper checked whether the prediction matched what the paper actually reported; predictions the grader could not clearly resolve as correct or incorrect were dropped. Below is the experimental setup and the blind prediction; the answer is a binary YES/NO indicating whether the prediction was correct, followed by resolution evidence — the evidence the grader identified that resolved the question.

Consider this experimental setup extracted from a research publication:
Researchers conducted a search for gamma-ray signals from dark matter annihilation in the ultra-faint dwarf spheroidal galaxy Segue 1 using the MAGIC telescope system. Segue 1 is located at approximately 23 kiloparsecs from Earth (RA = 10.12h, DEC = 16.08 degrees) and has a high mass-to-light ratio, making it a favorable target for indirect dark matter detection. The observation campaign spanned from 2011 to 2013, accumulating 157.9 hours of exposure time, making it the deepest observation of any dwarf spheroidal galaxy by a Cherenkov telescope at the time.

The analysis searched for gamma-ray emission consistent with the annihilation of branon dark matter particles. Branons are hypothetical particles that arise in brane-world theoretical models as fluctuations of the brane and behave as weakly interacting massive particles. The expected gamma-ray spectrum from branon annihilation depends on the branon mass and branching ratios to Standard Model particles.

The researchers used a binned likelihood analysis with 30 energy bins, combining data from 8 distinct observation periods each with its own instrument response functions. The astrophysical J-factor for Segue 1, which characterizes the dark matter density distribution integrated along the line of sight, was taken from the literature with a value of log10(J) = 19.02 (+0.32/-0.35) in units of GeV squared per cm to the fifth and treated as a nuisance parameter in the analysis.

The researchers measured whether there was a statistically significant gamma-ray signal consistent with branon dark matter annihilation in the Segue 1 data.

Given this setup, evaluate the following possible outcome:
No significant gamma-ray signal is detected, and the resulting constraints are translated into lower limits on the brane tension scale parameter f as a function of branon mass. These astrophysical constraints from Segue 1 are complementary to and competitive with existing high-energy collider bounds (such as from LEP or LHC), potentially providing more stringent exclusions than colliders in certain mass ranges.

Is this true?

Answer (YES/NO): YES